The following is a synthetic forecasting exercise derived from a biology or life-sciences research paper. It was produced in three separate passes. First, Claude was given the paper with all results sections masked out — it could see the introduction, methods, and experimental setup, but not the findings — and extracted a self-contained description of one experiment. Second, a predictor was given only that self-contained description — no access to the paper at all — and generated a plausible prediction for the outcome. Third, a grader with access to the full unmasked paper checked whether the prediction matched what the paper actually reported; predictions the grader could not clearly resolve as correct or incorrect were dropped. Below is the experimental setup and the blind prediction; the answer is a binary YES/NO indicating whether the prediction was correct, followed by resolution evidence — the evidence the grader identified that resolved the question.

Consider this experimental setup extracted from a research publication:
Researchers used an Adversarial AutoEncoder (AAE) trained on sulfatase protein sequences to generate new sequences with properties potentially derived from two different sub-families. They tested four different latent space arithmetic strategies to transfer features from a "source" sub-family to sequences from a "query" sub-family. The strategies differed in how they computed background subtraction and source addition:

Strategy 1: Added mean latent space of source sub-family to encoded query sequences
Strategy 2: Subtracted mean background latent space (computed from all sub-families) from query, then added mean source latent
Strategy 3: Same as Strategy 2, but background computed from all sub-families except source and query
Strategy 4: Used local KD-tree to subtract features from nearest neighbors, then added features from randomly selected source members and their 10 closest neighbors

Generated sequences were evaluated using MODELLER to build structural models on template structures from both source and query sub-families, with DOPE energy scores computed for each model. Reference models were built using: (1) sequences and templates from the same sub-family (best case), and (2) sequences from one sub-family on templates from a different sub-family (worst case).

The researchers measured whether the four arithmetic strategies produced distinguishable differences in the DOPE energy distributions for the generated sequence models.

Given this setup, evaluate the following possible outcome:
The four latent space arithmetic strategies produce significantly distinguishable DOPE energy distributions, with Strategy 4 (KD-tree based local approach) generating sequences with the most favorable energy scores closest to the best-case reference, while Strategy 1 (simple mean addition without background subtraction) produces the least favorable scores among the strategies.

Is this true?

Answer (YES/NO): NO